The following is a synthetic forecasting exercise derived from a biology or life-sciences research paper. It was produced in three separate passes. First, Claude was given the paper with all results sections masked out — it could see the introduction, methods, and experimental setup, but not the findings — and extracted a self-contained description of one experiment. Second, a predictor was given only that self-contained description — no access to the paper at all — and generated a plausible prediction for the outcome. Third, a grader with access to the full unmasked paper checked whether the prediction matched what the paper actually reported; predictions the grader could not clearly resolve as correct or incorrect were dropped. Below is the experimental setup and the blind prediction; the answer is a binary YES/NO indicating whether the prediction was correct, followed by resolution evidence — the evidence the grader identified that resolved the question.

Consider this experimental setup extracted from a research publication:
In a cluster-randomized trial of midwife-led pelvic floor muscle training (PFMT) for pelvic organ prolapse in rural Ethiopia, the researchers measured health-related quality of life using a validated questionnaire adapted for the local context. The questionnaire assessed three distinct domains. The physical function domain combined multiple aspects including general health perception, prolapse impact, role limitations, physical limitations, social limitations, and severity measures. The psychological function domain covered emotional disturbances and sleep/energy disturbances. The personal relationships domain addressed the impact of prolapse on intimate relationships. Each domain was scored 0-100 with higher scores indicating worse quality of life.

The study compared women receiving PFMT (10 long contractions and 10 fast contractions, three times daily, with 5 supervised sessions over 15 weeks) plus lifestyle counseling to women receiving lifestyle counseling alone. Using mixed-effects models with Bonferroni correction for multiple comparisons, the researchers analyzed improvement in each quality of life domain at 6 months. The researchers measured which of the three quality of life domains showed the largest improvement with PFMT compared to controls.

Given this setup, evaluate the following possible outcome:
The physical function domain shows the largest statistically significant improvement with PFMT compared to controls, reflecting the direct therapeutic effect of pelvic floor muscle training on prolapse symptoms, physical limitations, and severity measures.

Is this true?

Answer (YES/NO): NO